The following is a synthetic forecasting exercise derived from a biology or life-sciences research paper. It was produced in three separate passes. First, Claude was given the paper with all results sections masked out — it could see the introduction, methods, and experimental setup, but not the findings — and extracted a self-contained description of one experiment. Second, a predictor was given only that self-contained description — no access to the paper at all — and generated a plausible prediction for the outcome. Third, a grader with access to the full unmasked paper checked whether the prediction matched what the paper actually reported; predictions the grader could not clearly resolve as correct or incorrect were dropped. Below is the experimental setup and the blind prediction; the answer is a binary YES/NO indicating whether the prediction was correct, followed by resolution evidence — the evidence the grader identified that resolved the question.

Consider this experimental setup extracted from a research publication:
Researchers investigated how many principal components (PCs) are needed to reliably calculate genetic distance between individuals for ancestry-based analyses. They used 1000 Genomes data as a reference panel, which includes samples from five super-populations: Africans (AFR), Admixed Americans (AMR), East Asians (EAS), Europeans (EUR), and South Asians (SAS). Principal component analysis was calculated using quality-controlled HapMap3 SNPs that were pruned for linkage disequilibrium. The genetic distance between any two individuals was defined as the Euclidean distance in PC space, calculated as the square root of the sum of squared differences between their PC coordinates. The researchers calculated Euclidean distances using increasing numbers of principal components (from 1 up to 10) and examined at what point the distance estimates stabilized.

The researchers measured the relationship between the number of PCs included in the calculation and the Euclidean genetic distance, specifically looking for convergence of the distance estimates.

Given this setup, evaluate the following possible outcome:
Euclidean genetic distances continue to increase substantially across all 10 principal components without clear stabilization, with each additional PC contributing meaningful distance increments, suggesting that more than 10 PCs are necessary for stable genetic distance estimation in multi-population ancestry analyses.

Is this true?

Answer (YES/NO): NO